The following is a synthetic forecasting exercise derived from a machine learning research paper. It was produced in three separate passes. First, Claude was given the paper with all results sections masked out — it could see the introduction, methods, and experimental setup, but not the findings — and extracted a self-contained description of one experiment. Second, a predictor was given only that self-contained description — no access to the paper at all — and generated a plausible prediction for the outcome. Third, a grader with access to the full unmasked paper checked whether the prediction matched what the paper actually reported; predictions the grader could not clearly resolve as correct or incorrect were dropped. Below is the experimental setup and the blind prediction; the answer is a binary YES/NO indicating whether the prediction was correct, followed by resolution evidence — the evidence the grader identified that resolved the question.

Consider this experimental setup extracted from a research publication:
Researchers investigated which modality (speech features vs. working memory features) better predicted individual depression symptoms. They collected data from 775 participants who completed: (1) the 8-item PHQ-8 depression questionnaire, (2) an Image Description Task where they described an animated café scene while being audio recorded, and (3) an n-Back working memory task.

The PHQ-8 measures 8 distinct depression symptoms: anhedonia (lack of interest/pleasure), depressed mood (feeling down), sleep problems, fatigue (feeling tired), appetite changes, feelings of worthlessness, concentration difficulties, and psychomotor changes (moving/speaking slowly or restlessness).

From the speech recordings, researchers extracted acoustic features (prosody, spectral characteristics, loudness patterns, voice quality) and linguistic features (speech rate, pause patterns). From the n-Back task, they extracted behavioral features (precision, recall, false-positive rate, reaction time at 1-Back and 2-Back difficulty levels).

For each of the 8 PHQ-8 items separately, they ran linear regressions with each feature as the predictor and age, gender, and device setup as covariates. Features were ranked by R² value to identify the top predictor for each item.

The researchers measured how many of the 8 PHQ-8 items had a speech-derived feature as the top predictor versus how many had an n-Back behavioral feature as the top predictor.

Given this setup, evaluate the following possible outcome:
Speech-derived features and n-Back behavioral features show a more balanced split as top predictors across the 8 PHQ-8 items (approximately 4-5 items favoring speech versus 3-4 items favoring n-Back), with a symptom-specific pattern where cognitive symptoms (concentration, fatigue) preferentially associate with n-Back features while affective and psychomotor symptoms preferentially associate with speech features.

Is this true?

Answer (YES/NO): NO